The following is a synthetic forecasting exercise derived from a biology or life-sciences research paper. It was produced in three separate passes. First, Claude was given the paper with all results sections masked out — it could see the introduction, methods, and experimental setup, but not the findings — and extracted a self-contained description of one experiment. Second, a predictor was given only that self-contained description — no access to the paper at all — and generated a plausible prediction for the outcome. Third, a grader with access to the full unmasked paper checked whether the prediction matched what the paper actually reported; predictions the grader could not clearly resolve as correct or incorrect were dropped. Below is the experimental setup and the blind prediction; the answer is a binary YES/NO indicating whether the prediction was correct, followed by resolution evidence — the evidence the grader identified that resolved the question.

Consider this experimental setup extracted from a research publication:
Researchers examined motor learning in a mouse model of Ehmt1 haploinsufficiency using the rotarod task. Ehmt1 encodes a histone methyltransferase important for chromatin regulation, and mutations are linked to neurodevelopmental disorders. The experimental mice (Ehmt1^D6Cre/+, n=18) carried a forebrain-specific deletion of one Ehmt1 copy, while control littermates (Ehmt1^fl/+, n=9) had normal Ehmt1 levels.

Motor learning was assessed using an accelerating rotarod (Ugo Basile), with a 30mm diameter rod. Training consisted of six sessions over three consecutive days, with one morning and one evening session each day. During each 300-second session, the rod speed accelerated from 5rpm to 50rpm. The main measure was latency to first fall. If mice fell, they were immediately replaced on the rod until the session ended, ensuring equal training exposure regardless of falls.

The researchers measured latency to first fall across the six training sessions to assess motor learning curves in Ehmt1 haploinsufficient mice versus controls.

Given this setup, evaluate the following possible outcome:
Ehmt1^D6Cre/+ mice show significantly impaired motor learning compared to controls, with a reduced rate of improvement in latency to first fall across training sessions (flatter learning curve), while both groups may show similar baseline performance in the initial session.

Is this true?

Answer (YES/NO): NO